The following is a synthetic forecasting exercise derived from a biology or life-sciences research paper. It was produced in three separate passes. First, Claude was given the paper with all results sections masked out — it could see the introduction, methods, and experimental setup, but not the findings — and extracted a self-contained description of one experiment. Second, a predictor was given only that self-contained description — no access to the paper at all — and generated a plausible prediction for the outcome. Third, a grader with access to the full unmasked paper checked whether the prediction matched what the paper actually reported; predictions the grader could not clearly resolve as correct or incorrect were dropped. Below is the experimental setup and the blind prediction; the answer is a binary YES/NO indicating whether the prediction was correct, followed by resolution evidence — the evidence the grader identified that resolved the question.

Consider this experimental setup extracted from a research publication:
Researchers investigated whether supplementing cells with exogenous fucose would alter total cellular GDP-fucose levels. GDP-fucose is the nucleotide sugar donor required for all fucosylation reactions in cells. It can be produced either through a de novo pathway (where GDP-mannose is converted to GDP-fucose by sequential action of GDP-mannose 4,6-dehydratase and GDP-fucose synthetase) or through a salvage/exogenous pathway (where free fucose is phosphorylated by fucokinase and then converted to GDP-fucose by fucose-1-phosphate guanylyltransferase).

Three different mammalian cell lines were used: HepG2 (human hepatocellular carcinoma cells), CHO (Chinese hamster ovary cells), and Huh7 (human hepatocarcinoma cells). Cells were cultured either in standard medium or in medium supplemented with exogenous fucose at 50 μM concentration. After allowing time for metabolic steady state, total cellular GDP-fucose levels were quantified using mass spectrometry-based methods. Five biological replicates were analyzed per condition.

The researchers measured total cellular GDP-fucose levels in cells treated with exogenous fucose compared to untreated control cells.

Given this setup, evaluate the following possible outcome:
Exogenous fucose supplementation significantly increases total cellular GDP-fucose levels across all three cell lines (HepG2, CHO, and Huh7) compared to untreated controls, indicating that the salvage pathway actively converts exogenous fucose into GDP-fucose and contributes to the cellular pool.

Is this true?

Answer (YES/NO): NO